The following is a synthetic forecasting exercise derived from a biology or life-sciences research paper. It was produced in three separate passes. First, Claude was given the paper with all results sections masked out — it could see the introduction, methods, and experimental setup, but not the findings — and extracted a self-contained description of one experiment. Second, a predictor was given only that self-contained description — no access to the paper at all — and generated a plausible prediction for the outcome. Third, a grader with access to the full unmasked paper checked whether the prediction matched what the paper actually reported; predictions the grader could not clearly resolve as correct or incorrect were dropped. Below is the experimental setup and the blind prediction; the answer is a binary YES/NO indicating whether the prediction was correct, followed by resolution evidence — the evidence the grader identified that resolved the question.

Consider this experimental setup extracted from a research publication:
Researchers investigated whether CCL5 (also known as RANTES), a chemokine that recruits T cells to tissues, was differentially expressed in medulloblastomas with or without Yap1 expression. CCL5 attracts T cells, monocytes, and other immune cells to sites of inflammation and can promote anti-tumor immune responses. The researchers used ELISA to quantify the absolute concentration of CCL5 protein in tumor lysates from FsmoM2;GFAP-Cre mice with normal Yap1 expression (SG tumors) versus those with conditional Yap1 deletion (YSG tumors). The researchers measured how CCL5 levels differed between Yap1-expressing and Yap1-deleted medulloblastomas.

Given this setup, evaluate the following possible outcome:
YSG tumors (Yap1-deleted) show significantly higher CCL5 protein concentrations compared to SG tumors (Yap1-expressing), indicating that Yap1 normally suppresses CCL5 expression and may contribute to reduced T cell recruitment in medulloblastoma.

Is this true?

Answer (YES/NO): YES